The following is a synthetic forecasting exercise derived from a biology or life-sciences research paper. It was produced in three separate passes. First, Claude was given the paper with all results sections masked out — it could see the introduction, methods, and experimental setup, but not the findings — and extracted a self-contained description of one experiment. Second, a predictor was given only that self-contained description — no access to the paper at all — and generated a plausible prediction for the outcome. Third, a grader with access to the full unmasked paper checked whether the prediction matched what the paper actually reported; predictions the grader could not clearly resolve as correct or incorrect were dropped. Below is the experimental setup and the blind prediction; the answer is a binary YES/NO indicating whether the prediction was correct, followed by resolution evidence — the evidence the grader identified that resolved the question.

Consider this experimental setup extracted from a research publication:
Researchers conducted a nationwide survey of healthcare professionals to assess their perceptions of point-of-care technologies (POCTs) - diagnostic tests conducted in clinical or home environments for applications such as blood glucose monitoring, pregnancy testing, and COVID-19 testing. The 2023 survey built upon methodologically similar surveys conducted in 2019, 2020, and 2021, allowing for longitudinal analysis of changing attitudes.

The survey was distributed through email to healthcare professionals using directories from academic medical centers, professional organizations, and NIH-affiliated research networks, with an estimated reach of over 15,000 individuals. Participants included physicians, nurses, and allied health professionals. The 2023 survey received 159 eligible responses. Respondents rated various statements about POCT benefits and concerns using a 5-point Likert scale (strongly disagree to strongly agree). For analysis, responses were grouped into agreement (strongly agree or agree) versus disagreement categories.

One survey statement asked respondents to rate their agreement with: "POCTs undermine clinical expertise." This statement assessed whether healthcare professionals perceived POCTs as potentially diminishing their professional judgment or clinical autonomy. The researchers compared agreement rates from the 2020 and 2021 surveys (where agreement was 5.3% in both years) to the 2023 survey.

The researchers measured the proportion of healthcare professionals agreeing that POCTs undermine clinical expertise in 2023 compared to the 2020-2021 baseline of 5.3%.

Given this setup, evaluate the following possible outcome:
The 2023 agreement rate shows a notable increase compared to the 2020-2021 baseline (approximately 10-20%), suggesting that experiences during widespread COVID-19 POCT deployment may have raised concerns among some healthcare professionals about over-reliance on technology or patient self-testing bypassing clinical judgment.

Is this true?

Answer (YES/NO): YES